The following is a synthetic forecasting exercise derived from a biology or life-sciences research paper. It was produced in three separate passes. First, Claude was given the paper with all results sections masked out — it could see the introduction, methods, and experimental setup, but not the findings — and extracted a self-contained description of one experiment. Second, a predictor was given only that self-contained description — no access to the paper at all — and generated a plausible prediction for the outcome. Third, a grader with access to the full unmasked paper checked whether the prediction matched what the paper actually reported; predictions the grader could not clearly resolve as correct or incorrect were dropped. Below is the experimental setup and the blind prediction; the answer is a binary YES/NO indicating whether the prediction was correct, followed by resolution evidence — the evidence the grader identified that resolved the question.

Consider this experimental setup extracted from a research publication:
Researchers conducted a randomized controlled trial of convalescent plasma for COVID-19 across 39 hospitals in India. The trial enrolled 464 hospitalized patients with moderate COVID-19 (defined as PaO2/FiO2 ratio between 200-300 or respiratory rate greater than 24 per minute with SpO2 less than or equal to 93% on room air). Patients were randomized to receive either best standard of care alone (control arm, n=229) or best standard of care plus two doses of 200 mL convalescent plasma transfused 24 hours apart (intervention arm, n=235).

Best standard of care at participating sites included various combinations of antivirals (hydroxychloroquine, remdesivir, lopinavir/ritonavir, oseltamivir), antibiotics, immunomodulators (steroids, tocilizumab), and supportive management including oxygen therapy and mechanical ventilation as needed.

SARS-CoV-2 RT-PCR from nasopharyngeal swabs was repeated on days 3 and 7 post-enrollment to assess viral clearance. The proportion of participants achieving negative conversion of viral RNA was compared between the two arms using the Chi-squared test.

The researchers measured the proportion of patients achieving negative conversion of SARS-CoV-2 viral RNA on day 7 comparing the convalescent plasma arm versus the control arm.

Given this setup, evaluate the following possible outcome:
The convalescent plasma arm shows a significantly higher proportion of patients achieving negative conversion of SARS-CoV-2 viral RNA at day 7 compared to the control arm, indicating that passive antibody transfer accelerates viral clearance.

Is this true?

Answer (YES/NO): YES